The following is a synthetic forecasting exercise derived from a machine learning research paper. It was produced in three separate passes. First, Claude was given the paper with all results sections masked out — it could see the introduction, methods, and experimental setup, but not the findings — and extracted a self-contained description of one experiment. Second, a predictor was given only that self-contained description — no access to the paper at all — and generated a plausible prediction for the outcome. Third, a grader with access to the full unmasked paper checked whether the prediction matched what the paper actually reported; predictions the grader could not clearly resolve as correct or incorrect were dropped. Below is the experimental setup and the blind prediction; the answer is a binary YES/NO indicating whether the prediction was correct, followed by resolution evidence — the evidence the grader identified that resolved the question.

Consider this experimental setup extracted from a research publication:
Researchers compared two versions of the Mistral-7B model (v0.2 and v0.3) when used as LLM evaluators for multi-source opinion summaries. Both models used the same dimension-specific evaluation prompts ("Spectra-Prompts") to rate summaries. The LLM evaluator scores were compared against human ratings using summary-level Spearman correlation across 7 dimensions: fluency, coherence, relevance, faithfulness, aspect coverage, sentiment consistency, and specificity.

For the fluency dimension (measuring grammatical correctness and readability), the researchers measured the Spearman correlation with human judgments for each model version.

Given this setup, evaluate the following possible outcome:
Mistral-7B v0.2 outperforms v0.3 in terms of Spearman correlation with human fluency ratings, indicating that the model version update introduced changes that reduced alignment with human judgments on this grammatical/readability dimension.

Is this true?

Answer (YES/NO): YES